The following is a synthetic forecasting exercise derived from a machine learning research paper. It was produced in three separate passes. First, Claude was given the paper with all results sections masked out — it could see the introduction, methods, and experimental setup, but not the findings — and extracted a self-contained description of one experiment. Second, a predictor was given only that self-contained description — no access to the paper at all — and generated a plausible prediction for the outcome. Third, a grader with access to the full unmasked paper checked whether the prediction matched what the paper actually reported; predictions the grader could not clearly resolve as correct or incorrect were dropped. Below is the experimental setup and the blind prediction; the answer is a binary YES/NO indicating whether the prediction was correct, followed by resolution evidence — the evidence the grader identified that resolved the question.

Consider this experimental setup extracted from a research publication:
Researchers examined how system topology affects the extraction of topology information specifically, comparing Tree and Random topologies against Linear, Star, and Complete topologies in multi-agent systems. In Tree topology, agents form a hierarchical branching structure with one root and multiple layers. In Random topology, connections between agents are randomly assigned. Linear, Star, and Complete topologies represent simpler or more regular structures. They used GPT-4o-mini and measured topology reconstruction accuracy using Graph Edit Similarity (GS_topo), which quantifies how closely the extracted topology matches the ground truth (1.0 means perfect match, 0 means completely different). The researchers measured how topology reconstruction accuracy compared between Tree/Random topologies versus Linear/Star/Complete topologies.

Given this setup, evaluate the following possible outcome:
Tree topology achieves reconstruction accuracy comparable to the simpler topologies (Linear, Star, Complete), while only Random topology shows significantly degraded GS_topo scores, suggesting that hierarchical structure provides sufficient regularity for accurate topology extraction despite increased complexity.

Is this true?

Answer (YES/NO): NO